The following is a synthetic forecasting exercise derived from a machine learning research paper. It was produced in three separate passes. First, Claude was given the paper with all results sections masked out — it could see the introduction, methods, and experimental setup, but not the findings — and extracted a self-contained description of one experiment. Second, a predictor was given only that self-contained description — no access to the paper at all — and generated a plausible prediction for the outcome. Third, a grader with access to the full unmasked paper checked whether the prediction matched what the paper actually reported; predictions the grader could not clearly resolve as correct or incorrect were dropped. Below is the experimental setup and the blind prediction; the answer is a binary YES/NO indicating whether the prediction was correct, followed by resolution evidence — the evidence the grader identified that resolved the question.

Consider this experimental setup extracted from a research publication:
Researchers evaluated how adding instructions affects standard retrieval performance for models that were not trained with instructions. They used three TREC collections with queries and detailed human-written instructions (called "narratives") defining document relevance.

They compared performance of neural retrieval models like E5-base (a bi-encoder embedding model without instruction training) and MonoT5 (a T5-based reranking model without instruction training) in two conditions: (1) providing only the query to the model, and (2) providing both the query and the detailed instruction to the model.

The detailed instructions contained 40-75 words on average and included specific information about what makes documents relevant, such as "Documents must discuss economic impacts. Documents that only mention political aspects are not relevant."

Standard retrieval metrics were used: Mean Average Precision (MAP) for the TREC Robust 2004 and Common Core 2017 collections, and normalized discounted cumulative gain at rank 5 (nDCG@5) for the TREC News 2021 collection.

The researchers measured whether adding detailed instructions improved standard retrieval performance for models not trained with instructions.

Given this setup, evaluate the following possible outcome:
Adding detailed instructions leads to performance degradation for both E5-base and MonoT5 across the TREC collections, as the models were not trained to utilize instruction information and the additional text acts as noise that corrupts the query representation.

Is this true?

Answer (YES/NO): YES